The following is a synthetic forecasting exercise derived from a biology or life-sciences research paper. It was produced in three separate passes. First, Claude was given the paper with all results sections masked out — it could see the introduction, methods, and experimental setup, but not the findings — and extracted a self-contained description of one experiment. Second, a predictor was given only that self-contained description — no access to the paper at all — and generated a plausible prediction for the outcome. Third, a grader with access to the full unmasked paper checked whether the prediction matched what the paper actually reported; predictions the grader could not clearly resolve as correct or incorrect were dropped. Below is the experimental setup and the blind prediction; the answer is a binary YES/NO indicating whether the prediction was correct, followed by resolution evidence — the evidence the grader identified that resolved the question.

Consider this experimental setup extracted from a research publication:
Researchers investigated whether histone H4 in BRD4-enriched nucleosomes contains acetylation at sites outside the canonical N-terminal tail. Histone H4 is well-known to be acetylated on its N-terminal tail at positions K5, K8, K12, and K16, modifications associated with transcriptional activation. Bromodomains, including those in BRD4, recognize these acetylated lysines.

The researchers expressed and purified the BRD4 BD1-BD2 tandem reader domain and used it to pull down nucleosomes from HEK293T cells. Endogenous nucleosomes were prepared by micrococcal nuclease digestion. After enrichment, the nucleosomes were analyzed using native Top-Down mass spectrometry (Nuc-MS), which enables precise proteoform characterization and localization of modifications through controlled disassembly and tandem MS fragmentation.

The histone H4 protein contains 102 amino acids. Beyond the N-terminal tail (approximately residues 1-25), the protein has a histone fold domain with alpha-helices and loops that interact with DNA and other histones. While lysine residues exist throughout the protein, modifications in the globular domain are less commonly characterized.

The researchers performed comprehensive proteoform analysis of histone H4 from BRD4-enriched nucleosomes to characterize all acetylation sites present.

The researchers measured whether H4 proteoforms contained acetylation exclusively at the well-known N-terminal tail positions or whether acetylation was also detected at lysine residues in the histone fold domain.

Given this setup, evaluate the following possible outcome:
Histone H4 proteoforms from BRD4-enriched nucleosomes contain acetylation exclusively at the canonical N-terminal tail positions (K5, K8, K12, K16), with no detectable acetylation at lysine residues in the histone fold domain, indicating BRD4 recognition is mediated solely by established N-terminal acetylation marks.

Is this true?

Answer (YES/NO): NO